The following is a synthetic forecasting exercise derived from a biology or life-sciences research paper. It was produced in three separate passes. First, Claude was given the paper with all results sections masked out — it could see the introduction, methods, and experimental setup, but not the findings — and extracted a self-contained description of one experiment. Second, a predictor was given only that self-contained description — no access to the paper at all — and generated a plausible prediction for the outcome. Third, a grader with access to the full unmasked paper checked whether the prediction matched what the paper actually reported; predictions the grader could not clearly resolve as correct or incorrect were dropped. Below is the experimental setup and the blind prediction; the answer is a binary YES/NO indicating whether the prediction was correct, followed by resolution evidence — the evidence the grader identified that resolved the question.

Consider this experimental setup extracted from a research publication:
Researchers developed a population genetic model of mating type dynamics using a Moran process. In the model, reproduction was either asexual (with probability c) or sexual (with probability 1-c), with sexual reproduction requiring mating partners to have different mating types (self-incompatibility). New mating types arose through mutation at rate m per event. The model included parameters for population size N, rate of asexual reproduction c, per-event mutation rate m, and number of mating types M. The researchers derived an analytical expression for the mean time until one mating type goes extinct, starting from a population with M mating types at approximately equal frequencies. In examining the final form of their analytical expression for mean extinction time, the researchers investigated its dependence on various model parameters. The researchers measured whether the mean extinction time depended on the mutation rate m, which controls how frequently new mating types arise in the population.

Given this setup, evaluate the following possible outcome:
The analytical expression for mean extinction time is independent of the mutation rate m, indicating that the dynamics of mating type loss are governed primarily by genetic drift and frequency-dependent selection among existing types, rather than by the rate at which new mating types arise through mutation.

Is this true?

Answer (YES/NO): YES